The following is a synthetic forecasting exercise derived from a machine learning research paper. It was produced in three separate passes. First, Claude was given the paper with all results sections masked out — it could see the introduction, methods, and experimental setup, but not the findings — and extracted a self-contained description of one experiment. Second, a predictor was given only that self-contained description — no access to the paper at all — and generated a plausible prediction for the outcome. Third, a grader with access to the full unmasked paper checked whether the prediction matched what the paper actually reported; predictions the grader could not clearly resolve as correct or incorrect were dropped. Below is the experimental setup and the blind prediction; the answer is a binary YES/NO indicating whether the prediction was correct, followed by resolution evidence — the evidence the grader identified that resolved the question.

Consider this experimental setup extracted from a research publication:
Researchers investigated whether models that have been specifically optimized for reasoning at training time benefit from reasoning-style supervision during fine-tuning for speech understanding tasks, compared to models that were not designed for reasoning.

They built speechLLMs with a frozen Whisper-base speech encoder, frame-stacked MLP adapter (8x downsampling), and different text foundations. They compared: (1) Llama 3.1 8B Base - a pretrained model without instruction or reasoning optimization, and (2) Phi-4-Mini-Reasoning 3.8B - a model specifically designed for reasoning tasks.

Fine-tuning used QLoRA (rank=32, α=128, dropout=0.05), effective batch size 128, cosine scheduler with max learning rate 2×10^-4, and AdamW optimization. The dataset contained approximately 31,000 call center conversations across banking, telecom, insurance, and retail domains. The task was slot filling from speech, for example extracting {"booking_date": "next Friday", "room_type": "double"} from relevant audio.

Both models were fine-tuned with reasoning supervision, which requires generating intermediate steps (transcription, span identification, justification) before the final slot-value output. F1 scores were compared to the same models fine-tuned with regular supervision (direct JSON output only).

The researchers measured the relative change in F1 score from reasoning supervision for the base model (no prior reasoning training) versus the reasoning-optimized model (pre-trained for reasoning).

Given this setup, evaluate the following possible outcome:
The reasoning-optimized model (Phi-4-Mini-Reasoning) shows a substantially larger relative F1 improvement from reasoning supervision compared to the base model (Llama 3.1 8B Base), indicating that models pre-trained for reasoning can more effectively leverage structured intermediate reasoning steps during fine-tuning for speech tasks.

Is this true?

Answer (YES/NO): NO